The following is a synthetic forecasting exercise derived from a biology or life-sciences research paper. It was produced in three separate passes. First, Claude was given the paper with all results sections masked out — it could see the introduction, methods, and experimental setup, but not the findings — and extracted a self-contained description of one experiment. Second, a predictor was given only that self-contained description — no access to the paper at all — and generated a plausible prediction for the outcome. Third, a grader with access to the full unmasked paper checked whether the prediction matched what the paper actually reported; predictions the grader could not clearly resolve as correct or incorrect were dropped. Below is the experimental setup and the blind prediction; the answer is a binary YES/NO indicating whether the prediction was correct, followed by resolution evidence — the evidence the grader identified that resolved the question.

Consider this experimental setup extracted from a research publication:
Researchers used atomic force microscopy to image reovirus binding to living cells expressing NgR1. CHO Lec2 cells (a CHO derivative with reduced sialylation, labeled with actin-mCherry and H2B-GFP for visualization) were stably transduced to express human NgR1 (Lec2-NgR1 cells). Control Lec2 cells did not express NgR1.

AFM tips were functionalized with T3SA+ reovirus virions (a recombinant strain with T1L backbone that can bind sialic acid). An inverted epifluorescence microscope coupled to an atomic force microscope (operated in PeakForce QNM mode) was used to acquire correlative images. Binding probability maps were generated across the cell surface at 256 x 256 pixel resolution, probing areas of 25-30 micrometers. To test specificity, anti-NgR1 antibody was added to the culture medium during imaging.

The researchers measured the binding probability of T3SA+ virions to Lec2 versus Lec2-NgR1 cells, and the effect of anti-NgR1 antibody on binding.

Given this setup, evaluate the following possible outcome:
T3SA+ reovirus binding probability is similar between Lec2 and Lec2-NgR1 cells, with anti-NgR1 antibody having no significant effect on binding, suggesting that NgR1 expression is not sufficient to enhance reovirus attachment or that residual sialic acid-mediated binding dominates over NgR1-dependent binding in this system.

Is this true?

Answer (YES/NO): NO